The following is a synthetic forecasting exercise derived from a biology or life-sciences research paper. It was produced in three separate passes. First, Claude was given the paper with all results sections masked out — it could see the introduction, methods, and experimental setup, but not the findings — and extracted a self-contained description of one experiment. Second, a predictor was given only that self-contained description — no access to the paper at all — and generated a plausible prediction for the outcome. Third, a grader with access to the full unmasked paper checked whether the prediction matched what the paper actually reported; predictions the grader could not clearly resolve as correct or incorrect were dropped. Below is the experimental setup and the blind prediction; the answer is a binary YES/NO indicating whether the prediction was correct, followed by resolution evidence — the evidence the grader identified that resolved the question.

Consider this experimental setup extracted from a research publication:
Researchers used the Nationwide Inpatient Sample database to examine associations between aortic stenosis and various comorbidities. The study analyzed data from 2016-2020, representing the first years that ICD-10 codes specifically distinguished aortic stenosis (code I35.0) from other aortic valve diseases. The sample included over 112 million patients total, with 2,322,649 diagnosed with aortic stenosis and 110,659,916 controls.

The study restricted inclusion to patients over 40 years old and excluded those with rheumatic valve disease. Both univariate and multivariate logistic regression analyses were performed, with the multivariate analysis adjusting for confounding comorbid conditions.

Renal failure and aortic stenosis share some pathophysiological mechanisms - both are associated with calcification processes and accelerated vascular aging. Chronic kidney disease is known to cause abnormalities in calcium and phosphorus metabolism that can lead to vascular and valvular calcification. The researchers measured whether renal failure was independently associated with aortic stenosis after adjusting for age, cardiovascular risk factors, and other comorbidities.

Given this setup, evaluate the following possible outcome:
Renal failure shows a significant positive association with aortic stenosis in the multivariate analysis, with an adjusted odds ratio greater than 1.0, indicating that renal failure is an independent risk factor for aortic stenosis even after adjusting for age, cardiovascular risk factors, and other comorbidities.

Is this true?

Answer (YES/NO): YES